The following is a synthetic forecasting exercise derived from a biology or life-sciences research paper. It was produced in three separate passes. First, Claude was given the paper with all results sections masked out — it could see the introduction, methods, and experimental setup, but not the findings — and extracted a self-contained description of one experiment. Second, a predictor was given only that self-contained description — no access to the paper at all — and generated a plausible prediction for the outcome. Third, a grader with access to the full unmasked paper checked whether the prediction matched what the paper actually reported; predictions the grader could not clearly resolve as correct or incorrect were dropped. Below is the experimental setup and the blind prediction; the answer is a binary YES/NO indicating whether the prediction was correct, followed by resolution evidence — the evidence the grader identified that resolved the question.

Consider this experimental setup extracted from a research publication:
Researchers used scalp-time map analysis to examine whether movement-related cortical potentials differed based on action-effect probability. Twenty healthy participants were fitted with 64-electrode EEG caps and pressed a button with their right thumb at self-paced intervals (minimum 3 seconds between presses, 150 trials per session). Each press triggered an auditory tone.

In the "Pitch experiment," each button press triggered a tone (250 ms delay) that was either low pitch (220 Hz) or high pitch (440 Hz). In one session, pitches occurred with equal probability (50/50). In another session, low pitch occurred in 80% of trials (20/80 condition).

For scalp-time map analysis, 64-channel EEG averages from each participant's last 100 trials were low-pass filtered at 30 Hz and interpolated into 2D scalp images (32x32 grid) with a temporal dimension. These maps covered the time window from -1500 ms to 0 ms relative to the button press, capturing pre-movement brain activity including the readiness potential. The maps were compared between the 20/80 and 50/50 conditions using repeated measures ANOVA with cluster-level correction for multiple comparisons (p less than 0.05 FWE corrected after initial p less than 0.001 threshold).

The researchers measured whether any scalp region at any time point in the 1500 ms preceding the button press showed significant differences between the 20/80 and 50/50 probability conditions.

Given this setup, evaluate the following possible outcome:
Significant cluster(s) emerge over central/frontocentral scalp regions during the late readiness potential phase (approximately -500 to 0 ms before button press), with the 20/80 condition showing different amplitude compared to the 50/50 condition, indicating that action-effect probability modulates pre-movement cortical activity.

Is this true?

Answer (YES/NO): NO